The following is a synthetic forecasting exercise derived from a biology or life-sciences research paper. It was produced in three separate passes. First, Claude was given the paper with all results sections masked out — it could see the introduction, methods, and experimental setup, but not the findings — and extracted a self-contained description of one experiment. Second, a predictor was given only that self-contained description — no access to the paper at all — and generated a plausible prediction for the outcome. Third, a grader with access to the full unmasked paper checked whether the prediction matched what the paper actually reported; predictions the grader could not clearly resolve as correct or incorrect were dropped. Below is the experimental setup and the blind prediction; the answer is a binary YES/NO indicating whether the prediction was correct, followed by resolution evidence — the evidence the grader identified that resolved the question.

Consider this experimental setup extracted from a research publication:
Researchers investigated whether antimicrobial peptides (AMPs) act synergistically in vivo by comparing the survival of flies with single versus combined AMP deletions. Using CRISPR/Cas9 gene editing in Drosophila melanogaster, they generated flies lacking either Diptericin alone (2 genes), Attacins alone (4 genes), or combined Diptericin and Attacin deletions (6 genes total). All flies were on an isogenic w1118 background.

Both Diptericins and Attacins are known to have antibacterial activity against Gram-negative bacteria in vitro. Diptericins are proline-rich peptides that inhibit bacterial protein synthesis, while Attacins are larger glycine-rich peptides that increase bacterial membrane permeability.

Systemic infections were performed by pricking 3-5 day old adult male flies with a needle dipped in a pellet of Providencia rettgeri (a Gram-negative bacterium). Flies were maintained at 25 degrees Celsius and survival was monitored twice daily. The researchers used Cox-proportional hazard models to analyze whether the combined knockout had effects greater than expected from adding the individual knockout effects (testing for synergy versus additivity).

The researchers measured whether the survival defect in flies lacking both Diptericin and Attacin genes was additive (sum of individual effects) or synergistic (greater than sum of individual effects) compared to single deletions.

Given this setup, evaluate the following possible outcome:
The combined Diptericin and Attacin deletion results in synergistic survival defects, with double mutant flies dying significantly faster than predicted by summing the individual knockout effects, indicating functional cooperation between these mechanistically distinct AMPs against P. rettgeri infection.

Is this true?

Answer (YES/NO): NO